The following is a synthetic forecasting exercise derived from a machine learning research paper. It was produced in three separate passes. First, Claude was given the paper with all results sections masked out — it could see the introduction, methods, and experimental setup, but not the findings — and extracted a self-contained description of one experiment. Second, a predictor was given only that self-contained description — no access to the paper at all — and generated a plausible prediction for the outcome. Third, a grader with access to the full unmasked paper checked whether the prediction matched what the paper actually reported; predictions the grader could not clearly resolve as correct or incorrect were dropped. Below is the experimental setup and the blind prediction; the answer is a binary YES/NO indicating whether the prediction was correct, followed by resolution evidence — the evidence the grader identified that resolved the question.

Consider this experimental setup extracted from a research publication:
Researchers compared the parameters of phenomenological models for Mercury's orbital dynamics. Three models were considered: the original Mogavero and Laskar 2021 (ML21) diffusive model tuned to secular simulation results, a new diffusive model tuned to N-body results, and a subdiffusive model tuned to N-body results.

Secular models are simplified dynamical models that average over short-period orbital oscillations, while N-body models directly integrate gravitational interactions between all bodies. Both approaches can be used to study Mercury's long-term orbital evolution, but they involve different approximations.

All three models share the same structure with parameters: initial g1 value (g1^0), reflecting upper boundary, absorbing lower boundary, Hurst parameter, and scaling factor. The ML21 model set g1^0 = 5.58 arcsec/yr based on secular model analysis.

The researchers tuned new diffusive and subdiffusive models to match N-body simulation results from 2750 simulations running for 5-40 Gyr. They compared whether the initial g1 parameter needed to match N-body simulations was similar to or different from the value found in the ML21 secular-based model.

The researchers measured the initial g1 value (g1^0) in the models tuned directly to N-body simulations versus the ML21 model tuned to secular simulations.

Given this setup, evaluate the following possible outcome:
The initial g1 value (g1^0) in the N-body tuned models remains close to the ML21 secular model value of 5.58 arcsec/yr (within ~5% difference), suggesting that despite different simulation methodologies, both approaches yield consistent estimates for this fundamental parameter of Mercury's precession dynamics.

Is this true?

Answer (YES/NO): YES